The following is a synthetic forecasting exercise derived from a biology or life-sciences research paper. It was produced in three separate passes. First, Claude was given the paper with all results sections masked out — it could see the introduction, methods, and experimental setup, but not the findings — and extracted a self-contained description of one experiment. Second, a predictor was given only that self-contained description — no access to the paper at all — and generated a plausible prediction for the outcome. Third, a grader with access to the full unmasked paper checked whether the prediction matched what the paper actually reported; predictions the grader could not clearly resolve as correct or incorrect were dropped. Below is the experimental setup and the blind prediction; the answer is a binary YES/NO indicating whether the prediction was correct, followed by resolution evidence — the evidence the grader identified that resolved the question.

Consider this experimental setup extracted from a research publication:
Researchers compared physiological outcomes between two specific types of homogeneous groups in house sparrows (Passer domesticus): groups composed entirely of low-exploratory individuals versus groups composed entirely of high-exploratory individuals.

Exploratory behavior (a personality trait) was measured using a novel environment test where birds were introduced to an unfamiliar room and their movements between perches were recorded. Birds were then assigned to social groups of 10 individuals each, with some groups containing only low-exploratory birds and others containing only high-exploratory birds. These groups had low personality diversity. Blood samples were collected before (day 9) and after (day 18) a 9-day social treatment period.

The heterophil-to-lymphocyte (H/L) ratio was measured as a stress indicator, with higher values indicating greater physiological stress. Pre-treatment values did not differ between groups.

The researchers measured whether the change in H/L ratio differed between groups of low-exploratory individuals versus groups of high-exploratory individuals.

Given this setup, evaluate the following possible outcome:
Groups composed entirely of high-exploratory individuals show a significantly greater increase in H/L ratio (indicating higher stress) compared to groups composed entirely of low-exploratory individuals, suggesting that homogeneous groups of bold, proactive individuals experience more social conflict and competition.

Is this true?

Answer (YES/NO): NO